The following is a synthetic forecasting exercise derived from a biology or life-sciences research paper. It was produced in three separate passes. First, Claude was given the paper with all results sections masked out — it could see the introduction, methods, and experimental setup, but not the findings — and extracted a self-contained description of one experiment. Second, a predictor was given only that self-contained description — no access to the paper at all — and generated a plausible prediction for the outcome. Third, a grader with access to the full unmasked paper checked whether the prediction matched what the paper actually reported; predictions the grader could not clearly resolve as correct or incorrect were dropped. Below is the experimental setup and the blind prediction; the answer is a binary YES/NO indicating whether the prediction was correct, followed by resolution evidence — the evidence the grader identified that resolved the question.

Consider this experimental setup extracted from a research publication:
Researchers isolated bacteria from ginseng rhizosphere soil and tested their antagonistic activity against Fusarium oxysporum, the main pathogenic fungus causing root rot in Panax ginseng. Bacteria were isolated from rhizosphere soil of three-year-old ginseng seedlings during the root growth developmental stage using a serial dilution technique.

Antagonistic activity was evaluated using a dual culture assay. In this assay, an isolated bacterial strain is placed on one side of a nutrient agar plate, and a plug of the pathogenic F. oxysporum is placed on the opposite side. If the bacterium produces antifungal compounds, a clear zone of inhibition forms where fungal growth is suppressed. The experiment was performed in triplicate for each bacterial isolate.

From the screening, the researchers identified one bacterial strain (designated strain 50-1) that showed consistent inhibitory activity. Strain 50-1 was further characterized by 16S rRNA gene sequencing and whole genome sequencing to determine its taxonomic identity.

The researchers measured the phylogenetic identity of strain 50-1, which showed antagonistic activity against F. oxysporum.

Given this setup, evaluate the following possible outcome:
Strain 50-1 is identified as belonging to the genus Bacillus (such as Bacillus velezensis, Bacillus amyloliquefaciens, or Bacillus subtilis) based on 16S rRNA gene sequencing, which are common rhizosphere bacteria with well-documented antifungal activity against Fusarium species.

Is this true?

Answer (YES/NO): YES